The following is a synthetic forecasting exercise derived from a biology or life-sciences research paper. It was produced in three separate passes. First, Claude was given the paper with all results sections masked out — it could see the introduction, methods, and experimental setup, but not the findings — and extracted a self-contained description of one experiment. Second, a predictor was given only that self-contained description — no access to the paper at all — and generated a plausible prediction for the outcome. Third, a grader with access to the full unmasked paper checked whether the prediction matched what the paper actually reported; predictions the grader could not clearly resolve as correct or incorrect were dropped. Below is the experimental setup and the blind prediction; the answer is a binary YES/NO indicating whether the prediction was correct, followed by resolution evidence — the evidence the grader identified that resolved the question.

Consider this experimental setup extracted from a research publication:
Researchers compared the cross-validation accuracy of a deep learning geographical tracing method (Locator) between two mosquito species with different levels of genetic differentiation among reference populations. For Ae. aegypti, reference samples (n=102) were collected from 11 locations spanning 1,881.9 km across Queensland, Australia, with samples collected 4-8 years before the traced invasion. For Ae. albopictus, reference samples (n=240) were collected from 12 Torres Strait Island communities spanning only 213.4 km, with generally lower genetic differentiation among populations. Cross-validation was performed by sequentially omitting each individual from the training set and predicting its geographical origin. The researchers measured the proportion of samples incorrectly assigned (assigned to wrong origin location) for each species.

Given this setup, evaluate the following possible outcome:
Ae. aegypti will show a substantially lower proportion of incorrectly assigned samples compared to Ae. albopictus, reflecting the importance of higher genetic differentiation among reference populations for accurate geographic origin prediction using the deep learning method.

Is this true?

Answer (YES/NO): YES